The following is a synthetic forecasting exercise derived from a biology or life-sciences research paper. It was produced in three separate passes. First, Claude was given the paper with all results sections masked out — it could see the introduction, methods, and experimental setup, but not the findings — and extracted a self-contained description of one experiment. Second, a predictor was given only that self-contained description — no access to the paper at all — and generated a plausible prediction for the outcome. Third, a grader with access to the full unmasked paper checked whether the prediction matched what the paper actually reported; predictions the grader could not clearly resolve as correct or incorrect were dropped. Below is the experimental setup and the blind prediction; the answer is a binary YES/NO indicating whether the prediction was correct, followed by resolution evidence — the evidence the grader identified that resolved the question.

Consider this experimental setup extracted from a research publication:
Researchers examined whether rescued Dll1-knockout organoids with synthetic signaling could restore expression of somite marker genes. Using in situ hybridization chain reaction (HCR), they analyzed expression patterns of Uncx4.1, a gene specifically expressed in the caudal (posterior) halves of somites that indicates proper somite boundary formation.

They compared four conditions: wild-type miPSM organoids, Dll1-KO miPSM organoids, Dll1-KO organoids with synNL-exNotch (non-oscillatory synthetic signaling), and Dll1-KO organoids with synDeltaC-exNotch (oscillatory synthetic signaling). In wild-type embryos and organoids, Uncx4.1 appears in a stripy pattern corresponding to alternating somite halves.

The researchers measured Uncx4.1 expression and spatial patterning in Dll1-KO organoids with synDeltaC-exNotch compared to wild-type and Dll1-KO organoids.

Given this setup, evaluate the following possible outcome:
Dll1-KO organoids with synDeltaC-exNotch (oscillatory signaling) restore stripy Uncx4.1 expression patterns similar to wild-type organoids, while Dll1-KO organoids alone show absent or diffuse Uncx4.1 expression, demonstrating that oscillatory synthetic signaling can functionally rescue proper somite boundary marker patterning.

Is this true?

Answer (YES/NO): NO